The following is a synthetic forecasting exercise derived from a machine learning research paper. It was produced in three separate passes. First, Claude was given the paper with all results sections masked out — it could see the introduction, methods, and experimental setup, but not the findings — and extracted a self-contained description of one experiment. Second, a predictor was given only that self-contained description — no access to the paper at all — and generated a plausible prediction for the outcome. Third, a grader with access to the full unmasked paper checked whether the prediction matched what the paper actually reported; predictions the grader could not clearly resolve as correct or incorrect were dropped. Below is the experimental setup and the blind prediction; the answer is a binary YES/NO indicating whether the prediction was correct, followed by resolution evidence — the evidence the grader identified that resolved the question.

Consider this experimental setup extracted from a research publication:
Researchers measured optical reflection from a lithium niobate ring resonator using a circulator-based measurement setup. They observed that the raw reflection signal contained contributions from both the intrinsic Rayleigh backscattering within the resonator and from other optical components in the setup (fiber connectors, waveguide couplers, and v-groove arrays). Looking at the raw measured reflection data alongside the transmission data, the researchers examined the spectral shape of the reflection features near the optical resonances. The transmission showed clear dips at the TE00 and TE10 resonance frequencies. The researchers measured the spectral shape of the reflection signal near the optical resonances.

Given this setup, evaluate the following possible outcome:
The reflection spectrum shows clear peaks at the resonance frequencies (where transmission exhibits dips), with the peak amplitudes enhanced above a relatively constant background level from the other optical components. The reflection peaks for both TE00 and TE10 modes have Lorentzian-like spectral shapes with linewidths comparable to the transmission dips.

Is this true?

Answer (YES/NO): NO